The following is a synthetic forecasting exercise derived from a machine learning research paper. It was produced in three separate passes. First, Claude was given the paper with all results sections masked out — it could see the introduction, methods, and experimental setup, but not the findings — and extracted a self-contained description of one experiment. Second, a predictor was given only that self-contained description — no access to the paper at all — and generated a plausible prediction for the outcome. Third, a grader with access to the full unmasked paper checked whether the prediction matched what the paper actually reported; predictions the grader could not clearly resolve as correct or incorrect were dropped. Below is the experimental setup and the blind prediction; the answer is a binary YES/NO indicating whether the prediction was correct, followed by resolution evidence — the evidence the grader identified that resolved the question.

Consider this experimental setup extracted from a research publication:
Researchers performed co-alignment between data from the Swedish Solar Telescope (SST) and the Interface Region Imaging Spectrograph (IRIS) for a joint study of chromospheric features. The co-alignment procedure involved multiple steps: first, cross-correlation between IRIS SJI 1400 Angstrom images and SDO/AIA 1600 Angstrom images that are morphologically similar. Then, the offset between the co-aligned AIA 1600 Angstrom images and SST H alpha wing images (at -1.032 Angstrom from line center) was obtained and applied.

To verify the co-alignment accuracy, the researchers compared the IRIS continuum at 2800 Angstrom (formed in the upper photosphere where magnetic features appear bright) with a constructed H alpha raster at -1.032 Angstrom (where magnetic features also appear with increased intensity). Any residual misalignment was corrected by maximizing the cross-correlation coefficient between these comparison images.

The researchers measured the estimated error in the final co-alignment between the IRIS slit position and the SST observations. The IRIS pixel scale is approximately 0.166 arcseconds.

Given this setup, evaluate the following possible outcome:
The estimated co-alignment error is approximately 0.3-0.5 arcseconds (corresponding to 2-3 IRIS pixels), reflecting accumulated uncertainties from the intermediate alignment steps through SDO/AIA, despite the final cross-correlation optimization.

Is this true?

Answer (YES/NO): NO